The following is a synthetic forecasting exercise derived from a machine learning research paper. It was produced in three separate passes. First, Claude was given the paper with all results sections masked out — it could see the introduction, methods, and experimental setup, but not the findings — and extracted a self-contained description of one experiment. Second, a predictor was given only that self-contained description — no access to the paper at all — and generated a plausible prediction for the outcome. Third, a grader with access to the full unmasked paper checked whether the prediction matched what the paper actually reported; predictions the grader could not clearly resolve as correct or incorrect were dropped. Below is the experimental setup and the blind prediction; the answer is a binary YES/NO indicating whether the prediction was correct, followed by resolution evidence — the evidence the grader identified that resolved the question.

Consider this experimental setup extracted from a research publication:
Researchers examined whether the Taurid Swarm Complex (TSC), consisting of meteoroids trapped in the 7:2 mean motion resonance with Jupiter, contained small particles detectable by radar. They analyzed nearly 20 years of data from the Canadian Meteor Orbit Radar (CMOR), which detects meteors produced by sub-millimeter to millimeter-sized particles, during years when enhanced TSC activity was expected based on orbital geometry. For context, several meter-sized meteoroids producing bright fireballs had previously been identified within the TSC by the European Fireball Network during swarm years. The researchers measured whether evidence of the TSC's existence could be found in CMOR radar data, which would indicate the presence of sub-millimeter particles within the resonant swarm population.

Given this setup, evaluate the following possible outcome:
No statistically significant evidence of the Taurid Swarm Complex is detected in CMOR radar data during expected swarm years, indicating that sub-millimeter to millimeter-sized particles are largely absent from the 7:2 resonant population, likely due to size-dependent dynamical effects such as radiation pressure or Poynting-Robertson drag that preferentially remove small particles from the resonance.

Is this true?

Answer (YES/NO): YES